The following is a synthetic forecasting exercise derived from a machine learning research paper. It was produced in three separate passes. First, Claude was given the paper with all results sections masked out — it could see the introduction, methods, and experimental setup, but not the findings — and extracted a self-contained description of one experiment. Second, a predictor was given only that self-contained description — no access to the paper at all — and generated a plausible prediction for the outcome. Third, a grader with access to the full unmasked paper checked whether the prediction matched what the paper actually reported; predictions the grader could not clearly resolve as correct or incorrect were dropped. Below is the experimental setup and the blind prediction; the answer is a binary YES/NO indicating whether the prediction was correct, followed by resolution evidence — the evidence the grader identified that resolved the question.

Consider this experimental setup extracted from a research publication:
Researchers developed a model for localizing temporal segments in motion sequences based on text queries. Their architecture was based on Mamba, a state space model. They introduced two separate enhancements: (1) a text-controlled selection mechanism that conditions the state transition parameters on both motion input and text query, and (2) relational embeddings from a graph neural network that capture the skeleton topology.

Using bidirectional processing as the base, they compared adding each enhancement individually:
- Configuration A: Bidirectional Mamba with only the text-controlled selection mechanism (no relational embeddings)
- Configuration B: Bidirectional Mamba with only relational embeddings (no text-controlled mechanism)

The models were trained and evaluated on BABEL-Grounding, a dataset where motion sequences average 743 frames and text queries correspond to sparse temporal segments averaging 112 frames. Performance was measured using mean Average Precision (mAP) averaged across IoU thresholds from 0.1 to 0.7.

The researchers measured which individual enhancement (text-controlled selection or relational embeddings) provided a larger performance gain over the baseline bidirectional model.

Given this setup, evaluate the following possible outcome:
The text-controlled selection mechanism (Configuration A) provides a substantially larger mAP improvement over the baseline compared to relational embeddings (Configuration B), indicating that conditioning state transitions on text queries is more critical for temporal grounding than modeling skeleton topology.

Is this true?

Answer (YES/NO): YES